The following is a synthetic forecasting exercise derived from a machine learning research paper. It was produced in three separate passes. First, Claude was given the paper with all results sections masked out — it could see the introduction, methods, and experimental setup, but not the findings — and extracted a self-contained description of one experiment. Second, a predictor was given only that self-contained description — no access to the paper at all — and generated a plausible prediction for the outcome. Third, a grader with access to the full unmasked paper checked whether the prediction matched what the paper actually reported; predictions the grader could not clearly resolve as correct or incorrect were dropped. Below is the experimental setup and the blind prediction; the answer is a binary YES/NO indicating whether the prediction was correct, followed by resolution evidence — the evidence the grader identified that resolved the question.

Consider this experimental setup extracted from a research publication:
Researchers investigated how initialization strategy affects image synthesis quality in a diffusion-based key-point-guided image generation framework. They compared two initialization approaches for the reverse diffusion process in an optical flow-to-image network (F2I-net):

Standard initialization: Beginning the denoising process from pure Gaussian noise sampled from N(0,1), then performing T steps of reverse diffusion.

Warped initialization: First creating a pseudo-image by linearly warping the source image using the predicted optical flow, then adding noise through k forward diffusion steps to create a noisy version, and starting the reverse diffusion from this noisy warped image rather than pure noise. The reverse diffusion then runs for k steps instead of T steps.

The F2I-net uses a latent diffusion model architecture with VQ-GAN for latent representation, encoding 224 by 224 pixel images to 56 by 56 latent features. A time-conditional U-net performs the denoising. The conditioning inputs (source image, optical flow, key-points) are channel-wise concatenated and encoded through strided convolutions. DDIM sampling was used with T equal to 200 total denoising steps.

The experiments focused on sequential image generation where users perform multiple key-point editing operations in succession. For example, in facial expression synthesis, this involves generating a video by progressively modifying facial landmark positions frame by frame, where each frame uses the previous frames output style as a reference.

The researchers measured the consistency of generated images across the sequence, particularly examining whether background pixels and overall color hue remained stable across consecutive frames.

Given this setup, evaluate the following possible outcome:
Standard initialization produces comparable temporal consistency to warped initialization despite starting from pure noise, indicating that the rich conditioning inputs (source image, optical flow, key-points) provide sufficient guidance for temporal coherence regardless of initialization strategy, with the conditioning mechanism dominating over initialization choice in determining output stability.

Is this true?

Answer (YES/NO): NO